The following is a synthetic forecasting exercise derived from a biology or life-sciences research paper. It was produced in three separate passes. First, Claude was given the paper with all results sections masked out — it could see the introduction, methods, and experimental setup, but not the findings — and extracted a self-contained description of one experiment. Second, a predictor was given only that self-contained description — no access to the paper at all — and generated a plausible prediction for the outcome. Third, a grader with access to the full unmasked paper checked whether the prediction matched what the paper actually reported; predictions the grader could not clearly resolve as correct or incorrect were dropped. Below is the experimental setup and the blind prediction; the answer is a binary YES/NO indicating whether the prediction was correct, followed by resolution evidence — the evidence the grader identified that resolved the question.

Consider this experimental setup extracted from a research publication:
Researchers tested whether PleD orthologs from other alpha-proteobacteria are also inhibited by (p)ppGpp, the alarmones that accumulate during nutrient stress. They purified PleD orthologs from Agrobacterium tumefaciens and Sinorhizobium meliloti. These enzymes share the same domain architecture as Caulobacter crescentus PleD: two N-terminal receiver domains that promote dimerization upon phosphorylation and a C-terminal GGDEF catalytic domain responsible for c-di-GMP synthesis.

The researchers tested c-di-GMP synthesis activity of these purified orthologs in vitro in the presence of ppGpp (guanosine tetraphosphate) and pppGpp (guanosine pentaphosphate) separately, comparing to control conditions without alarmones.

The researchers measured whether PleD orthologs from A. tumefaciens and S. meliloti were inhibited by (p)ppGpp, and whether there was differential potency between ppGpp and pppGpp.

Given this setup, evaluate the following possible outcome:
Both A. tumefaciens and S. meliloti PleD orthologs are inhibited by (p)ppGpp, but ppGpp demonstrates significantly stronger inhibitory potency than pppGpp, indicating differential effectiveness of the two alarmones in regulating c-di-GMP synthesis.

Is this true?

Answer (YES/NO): NO